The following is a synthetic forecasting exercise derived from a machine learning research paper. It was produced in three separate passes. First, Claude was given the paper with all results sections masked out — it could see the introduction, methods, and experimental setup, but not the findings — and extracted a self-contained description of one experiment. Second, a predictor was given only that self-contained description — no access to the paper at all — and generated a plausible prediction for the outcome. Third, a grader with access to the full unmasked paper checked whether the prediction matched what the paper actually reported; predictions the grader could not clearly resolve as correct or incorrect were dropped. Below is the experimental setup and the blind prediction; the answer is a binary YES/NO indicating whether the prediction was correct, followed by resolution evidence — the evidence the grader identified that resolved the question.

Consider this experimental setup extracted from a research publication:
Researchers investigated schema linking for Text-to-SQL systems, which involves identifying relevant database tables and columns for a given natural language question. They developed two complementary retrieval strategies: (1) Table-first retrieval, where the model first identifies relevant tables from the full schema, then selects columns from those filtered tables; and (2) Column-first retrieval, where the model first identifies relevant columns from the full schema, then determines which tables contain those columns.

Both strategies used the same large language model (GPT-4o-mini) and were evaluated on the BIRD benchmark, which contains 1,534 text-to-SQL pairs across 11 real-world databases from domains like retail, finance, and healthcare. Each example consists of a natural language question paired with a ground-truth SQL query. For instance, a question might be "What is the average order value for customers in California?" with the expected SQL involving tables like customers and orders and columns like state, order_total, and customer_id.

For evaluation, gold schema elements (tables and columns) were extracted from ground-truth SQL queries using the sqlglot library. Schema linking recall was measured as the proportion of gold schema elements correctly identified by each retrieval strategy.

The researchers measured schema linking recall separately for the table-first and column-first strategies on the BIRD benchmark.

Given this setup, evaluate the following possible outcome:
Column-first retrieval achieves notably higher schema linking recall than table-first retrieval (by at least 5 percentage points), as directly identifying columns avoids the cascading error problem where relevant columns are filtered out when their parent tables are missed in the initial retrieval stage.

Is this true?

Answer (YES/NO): YES